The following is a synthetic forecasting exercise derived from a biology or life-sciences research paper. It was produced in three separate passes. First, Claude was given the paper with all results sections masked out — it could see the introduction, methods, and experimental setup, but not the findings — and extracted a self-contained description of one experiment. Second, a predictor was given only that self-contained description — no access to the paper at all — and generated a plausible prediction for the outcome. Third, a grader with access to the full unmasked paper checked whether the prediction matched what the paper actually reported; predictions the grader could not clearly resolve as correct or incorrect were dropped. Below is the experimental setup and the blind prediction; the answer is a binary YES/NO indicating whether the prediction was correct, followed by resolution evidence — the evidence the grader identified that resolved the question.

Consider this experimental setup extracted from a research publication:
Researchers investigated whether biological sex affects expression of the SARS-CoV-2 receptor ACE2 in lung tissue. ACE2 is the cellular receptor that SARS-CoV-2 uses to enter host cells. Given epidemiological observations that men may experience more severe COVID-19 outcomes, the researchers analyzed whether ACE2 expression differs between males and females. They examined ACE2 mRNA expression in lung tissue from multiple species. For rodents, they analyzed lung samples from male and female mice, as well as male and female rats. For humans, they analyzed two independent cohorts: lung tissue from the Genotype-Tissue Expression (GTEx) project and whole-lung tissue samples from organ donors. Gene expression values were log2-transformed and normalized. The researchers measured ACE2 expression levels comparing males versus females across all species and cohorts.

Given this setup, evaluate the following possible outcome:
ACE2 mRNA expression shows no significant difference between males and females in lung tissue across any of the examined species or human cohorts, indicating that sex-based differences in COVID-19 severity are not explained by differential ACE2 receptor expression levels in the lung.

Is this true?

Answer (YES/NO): YES